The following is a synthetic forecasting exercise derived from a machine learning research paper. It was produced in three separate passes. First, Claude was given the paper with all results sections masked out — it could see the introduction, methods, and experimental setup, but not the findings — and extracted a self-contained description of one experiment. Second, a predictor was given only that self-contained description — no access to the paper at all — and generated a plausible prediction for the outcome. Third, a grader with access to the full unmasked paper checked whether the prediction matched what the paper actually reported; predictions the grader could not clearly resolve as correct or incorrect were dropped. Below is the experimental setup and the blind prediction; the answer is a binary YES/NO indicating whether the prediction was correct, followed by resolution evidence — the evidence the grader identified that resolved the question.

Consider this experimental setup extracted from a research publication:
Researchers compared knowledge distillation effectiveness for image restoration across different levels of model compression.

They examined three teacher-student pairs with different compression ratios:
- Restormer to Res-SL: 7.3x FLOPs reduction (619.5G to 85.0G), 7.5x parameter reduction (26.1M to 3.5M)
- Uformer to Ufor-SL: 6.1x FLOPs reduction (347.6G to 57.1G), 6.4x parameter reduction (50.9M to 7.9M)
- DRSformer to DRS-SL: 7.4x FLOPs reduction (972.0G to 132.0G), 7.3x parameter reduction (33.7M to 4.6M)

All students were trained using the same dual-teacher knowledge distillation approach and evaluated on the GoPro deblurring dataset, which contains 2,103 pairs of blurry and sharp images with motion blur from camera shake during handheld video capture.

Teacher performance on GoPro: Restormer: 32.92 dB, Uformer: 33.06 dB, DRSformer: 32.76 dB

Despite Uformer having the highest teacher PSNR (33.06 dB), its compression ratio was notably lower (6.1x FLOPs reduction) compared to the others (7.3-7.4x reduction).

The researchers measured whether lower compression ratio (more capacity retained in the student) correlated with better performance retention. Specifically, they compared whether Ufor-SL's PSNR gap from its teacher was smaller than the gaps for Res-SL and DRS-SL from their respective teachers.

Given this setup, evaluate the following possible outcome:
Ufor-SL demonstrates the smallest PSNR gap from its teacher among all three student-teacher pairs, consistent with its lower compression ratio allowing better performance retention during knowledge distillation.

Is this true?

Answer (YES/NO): YES